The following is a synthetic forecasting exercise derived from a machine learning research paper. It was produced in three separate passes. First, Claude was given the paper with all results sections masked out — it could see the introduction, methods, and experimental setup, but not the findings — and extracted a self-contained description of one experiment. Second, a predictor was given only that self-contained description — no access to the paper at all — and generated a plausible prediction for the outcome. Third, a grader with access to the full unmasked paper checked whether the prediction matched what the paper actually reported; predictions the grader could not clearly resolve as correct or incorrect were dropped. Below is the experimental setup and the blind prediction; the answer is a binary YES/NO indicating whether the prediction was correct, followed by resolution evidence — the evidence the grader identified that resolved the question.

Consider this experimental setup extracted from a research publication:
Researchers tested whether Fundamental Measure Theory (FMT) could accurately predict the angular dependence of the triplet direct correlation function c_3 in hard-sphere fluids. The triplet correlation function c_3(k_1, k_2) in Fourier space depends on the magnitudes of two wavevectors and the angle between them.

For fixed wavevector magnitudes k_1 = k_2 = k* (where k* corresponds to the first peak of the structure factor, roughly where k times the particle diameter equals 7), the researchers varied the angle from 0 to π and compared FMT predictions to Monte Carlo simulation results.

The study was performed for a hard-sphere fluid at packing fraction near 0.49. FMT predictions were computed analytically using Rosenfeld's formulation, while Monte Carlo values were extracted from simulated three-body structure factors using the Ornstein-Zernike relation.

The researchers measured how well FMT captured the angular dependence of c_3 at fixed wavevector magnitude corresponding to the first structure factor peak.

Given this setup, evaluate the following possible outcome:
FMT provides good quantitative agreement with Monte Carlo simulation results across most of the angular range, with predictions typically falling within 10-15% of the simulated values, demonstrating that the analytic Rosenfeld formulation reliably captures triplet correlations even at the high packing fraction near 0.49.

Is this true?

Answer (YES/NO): NO